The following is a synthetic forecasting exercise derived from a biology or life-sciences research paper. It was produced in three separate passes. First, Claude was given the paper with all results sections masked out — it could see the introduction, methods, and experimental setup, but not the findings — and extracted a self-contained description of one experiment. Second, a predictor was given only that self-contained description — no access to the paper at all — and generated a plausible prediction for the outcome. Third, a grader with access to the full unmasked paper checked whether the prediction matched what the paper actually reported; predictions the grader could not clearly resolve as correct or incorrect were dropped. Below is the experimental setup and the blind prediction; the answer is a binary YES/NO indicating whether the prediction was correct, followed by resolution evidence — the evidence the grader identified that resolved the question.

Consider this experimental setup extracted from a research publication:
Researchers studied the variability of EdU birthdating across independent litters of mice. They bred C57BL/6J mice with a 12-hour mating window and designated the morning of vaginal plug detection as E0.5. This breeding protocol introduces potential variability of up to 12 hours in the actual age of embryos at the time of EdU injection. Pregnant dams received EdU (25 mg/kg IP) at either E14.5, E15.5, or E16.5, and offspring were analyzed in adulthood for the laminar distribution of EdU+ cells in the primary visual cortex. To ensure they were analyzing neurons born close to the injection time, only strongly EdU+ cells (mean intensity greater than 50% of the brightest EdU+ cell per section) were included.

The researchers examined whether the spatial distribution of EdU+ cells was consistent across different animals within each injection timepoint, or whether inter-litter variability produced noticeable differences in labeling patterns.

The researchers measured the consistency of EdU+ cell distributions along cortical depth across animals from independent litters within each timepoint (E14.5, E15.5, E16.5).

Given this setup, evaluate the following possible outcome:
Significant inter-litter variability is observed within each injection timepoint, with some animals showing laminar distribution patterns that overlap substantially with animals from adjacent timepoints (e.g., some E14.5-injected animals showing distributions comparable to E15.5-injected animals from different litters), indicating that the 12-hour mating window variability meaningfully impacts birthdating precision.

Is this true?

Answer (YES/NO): NO